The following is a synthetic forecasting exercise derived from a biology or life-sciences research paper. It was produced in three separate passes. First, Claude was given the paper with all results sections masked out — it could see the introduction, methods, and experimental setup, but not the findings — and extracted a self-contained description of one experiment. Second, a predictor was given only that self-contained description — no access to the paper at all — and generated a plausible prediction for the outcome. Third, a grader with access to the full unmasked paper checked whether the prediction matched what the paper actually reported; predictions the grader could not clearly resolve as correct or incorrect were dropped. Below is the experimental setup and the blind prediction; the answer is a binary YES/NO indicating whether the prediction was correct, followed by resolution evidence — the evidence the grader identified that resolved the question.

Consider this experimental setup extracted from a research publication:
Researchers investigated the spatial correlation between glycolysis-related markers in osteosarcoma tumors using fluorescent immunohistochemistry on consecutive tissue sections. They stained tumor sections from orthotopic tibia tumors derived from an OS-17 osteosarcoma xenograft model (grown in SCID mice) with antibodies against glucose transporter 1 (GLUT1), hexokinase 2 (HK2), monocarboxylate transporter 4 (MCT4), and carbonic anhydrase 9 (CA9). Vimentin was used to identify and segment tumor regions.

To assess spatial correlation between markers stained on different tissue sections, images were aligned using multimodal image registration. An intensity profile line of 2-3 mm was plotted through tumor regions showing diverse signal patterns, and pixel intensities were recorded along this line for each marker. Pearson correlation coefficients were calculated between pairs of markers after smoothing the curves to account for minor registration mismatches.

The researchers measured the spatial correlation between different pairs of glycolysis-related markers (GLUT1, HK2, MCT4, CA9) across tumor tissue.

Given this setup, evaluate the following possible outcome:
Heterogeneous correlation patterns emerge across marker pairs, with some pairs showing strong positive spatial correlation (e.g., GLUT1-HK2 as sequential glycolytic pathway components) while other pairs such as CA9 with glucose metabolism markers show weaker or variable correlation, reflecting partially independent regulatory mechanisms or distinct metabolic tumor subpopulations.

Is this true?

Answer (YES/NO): NO